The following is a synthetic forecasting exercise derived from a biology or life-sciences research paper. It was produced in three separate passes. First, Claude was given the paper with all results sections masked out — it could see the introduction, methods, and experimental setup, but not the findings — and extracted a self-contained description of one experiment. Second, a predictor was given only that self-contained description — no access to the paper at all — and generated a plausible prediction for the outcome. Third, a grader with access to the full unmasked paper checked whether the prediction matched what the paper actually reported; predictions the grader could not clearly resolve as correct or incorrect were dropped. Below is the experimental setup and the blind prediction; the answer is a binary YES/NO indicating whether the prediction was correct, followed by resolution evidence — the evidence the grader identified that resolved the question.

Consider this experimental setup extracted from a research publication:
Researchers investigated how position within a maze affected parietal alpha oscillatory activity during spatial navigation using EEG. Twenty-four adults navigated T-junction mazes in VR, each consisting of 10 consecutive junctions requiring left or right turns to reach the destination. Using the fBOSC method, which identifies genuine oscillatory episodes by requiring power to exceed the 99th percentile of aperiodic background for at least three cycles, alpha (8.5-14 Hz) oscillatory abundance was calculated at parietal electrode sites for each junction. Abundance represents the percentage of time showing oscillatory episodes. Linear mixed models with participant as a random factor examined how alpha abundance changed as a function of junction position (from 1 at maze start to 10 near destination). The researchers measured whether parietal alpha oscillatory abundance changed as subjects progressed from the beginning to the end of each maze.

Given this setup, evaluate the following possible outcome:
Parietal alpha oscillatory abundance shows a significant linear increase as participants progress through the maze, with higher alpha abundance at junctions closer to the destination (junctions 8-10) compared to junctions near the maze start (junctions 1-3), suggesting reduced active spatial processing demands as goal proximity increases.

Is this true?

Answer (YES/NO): NO